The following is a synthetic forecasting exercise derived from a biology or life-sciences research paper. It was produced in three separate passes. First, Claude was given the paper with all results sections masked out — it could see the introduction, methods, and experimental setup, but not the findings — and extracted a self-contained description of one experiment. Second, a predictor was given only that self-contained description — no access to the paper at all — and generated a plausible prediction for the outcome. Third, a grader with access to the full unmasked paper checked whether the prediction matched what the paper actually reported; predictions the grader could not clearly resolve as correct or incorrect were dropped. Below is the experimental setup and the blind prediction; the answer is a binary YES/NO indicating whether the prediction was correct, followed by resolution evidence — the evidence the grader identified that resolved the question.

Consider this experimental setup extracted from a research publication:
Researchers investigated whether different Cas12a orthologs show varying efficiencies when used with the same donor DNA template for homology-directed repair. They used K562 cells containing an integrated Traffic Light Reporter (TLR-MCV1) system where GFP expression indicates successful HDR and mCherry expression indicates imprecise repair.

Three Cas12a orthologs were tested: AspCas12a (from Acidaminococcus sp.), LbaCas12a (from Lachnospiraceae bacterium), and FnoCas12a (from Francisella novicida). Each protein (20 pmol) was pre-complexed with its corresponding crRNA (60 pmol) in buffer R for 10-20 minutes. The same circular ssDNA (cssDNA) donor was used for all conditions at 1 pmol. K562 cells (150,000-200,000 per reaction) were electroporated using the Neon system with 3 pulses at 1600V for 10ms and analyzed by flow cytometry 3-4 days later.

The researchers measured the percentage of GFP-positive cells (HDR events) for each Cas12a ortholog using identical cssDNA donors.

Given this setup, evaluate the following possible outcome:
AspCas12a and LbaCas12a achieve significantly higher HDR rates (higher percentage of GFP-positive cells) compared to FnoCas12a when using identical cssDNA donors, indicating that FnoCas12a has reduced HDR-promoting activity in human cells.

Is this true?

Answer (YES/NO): NO